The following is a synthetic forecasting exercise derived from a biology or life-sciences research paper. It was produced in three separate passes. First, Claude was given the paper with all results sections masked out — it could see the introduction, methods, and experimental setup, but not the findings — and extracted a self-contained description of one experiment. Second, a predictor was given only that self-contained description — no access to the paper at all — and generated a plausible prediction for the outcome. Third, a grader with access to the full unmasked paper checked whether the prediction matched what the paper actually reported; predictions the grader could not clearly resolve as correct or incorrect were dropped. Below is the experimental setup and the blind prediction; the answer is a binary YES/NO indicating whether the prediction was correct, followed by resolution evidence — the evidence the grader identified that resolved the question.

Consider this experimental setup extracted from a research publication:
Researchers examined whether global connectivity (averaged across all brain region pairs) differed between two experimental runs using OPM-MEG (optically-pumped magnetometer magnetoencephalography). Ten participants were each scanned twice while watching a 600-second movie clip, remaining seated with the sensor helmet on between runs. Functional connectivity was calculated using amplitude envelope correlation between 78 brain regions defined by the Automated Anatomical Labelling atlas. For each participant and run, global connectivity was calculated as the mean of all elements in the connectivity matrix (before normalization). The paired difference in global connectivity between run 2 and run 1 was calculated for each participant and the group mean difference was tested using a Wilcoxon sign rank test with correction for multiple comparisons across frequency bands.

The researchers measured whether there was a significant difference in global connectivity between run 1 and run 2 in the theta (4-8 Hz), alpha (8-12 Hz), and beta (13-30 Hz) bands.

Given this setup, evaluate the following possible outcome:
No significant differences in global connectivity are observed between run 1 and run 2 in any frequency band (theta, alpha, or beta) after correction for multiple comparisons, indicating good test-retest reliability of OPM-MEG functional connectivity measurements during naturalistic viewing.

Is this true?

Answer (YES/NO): YES